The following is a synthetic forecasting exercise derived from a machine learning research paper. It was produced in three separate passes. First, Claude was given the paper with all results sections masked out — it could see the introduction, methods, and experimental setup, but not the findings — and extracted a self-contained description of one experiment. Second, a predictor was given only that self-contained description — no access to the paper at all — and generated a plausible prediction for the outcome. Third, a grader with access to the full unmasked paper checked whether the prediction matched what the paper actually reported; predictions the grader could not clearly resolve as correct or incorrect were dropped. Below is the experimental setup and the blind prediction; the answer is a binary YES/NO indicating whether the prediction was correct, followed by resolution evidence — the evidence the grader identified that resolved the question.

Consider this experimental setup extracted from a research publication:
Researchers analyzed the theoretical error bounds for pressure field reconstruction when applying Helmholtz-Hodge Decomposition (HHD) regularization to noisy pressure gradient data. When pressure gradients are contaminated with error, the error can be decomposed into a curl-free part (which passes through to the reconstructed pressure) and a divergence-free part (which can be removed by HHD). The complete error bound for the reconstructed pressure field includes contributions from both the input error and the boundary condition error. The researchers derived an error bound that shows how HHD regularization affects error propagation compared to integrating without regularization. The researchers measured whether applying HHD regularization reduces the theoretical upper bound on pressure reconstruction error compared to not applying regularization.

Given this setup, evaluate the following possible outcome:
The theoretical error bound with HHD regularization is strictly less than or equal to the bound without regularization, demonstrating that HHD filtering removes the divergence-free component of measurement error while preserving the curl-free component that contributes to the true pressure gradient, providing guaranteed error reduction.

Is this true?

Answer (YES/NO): YES